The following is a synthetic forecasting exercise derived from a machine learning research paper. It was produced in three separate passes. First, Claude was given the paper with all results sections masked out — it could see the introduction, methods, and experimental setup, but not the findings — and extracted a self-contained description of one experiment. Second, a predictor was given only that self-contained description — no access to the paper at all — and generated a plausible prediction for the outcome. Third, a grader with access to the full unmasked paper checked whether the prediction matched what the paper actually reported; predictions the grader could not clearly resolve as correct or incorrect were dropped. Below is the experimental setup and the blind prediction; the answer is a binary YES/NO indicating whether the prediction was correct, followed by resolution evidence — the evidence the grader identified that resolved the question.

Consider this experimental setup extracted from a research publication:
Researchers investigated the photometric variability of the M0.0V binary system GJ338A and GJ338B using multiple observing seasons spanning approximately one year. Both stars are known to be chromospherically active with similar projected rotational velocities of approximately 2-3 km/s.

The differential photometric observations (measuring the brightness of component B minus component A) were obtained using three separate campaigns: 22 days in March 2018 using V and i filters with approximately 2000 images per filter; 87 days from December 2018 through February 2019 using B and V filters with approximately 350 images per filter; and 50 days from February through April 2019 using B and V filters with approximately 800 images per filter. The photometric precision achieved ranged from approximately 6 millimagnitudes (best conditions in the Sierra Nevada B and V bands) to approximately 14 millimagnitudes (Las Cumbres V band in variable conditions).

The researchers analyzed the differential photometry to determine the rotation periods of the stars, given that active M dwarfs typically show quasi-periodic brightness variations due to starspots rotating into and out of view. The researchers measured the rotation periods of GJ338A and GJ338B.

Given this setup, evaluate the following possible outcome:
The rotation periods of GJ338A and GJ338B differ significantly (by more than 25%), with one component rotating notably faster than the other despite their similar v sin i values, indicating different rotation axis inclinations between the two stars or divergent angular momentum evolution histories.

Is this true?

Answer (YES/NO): NO